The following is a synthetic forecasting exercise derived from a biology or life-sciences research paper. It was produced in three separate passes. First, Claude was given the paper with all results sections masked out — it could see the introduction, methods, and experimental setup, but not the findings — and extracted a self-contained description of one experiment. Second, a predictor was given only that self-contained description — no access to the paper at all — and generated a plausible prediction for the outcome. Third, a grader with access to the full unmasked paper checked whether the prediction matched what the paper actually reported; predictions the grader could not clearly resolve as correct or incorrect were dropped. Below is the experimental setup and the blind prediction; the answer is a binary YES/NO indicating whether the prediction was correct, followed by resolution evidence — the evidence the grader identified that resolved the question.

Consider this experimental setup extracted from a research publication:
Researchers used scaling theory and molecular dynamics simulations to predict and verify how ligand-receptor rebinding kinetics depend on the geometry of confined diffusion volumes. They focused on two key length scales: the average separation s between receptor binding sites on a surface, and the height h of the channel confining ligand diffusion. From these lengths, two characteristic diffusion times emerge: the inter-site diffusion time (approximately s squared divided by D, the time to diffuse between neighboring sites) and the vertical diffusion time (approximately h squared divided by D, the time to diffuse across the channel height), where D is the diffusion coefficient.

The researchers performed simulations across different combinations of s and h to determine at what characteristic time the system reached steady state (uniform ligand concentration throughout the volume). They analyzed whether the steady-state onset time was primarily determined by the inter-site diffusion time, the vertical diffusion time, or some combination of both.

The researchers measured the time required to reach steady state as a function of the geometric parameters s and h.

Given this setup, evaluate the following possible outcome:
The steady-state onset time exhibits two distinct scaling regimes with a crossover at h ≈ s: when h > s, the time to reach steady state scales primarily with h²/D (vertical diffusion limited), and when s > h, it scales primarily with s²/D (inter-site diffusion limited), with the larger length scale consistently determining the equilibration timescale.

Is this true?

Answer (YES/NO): NO